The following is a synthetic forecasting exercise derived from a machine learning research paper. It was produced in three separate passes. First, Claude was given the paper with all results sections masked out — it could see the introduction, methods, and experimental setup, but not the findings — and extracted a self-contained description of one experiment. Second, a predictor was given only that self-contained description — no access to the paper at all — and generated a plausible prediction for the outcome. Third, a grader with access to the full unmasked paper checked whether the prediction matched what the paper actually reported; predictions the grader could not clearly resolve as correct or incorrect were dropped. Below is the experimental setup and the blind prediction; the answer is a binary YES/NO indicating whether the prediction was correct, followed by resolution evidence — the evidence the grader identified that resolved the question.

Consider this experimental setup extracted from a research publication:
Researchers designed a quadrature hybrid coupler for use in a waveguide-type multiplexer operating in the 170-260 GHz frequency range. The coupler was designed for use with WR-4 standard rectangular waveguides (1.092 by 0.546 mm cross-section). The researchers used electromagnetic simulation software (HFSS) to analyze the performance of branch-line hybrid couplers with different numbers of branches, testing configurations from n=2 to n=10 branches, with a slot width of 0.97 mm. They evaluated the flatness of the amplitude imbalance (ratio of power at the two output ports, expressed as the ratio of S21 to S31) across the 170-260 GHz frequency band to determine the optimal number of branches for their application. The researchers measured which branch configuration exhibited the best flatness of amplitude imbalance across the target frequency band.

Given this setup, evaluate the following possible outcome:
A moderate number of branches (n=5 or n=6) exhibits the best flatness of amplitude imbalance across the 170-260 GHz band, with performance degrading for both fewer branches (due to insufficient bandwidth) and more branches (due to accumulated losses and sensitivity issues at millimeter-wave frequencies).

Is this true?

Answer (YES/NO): NO